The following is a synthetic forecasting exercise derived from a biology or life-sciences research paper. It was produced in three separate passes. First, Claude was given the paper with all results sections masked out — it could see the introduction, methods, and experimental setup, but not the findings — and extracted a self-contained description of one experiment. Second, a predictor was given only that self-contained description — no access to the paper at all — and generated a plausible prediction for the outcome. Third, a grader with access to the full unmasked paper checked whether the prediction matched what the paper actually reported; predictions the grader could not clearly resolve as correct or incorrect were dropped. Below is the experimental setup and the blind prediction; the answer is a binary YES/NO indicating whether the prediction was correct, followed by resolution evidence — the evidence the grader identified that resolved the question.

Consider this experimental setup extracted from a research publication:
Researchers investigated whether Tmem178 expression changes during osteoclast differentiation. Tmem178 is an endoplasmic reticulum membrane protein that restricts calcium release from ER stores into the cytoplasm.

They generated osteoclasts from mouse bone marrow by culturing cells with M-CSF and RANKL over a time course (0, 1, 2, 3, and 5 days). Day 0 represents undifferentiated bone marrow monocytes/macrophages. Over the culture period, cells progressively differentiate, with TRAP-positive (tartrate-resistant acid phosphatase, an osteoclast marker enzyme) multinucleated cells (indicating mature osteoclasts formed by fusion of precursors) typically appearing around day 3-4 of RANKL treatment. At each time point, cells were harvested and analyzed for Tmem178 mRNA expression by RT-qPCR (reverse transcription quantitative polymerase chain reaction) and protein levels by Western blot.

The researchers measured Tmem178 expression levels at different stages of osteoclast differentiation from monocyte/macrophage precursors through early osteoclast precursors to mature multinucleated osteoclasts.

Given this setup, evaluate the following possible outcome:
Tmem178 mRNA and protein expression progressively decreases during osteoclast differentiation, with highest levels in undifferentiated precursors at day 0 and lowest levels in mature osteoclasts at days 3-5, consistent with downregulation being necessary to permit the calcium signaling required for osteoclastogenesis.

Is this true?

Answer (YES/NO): NO